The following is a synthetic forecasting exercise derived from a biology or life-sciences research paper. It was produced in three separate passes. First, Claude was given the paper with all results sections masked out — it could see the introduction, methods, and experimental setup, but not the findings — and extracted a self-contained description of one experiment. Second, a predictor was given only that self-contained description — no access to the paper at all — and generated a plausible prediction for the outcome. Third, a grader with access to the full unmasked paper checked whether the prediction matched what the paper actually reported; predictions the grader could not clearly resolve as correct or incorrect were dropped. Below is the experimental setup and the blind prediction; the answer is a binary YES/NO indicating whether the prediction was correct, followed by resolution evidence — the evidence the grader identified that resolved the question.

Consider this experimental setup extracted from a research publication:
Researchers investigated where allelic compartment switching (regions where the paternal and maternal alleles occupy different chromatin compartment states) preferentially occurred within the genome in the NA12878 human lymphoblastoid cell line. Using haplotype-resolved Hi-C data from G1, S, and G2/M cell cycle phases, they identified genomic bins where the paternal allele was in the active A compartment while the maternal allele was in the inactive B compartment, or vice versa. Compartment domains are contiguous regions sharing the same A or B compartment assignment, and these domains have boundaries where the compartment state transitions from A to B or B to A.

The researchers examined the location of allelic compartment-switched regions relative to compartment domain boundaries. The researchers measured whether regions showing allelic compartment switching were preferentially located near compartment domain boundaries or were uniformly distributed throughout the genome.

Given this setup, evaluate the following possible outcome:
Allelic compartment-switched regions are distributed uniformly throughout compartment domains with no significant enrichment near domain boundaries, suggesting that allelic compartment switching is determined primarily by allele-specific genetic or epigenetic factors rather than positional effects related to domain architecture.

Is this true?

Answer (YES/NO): NO